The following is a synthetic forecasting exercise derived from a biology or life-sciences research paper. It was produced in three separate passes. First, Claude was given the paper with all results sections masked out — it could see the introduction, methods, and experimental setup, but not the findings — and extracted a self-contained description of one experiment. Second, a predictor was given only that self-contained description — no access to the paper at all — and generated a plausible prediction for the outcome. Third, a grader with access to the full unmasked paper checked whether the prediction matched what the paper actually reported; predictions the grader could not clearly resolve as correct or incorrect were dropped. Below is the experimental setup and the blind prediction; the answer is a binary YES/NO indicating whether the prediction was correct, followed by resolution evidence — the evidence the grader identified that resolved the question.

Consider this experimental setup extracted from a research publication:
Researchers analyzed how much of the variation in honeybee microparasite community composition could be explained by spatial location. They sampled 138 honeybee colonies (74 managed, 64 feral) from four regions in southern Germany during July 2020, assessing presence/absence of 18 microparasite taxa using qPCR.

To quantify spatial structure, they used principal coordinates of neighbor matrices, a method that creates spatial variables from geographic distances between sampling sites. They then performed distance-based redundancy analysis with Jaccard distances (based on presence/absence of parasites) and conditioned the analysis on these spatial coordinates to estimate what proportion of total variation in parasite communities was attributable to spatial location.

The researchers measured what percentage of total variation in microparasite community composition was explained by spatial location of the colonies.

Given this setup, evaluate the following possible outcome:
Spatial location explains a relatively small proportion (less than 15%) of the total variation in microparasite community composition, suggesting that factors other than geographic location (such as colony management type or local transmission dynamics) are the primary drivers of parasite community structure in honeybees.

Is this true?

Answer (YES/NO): NO